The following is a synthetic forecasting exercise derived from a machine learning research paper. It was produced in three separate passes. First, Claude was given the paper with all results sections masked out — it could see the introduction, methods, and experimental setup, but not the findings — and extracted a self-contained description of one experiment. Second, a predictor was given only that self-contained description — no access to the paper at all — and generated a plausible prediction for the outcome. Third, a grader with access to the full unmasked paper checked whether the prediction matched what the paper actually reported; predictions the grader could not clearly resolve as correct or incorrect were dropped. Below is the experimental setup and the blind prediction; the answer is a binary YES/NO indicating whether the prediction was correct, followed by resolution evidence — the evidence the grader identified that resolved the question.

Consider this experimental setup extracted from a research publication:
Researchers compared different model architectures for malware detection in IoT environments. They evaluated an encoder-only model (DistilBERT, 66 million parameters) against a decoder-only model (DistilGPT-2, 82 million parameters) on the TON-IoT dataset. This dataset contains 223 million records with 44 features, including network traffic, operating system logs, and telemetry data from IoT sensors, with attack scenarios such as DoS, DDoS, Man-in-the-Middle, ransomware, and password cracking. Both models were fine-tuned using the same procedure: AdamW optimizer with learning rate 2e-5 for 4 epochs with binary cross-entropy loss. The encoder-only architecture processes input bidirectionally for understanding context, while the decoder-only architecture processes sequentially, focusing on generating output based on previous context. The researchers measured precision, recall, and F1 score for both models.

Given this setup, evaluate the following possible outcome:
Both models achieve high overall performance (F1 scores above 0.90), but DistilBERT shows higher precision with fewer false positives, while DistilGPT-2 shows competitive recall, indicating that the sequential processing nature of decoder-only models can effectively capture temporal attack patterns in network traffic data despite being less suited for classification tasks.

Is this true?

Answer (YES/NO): NO